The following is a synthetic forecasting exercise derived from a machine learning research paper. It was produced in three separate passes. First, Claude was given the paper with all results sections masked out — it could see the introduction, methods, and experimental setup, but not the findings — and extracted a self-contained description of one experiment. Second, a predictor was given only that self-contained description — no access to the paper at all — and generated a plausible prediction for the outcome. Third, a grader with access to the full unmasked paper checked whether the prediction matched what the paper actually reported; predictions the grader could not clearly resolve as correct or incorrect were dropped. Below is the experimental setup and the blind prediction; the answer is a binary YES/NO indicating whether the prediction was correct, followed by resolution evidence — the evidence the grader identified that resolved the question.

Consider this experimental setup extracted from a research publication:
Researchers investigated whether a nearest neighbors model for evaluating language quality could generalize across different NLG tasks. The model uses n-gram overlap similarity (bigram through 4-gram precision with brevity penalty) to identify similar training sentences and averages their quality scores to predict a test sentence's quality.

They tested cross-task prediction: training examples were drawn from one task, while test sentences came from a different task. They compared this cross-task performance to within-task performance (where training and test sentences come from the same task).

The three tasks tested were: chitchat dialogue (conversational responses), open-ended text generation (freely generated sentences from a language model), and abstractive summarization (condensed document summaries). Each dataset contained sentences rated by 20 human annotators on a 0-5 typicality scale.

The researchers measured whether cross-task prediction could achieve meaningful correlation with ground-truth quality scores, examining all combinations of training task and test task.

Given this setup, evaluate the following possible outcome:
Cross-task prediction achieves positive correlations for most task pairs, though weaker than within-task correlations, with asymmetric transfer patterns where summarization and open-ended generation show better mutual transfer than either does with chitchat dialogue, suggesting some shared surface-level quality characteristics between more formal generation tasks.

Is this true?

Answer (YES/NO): NO